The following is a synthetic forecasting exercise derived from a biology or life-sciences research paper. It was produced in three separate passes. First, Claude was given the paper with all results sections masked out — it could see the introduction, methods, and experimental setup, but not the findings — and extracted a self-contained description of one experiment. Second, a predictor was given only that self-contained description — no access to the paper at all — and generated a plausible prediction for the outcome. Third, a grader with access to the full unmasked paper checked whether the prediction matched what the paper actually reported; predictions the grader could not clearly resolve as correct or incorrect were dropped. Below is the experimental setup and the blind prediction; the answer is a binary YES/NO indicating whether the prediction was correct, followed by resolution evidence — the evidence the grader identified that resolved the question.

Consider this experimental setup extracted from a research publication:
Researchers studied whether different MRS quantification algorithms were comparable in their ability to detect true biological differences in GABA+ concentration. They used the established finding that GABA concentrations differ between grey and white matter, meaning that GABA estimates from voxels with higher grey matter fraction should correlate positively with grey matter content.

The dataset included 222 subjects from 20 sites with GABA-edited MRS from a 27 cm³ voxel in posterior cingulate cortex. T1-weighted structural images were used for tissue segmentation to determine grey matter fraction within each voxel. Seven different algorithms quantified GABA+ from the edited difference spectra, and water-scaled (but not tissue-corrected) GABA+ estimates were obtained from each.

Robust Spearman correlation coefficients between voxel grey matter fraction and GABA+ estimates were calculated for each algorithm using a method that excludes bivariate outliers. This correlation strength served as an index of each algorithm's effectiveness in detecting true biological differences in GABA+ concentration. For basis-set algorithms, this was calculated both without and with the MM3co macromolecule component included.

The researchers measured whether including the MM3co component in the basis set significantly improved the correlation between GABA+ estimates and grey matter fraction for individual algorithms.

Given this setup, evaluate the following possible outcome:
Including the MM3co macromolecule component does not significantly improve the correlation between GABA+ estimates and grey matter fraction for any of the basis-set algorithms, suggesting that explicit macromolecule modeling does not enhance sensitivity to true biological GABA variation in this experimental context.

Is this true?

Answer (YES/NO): NO